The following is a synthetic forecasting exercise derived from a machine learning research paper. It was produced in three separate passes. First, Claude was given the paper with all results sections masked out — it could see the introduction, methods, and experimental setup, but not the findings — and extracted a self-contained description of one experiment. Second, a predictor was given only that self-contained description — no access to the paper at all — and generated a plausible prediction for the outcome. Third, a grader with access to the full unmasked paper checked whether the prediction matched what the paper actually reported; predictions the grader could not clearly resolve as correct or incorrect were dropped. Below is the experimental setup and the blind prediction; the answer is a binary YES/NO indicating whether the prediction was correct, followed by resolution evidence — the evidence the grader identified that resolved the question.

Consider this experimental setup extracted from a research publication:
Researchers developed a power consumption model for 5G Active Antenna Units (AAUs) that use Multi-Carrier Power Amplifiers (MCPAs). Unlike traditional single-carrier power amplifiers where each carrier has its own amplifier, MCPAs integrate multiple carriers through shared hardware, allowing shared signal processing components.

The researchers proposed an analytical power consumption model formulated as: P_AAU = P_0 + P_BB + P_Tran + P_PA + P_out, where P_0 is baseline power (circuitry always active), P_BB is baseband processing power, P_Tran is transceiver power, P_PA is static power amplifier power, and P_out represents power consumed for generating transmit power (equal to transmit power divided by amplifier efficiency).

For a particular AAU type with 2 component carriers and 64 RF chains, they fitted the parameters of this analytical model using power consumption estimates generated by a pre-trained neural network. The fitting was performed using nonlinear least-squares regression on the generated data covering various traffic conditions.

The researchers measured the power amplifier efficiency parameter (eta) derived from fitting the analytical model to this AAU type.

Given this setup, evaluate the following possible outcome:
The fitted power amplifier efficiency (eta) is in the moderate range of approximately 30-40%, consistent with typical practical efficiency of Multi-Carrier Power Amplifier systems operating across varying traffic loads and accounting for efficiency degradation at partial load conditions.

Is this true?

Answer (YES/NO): YES